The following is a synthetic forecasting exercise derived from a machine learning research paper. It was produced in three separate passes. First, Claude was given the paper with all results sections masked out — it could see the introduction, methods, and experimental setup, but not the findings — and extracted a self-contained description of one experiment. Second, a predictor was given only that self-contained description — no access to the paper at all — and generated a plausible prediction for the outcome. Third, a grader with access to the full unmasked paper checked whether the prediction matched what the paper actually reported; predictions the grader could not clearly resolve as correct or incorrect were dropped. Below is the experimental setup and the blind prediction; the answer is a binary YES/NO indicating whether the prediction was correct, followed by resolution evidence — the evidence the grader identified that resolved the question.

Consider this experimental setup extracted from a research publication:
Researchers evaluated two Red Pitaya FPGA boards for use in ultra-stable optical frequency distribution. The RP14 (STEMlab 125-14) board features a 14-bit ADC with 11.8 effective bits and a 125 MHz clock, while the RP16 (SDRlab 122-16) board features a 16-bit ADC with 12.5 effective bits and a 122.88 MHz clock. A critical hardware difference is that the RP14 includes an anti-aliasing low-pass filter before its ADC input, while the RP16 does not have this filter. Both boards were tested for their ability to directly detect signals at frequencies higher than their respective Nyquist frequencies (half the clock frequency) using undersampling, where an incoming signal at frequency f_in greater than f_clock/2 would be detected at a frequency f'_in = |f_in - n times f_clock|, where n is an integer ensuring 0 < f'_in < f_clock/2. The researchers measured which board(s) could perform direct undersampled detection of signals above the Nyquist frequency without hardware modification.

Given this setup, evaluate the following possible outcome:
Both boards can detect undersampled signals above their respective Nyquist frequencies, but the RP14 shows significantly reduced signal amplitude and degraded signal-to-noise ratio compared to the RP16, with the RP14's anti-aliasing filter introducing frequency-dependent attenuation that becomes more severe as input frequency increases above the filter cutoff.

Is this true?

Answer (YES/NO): NO